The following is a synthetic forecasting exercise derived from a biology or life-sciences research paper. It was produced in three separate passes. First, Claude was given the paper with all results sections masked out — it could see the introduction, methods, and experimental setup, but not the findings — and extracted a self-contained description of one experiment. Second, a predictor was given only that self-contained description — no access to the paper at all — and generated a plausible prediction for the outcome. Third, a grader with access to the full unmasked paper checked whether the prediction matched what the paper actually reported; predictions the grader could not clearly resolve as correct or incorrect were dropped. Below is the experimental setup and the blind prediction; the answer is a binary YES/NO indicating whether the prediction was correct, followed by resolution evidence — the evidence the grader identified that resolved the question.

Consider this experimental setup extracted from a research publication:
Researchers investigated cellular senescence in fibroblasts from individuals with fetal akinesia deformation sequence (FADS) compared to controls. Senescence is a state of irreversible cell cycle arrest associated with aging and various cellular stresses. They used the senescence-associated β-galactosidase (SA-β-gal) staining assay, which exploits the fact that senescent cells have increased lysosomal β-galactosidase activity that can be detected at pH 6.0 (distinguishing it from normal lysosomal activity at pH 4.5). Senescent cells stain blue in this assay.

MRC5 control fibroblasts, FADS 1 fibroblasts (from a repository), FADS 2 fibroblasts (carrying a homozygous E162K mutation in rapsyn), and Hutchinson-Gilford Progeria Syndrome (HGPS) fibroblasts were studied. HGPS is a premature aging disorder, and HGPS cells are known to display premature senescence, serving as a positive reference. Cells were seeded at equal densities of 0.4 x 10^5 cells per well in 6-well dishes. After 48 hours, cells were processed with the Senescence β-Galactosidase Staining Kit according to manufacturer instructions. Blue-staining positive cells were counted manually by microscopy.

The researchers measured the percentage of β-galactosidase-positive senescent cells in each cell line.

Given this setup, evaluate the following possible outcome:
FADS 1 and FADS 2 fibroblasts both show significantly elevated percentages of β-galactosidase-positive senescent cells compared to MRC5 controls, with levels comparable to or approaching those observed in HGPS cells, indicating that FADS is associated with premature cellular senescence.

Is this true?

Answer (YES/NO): NO